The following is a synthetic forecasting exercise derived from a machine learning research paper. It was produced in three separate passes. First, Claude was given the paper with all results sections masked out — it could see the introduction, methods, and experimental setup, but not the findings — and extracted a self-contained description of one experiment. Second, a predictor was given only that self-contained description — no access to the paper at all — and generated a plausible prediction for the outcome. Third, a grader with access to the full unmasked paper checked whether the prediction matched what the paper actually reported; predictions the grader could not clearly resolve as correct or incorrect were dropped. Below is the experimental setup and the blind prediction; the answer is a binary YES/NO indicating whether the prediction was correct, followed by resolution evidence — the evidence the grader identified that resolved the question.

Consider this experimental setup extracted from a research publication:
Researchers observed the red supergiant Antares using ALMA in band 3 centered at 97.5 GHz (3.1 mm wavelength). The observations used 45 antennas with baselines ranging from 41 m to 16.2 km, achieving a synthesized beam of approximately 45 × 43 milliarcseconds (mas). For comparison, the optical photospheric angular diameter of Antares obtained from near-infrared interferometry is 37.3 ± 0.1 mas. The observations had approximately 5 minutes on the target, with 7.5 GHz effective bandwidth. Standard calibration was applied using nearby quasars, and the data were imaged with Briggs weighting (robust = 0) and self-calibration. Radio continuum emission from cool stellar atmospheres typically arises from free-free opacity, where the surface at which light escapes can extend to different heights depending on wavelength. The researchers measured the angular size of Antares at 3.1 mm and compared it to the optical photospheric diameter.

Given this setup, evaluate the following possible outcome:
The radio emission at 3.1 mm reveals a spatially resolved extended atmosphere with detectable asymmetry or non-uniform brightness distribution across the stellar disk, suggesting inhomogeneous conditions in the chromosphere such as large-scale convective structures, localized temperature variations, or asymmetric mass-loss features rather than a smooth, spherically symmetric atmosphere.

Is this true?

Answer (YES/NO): NO